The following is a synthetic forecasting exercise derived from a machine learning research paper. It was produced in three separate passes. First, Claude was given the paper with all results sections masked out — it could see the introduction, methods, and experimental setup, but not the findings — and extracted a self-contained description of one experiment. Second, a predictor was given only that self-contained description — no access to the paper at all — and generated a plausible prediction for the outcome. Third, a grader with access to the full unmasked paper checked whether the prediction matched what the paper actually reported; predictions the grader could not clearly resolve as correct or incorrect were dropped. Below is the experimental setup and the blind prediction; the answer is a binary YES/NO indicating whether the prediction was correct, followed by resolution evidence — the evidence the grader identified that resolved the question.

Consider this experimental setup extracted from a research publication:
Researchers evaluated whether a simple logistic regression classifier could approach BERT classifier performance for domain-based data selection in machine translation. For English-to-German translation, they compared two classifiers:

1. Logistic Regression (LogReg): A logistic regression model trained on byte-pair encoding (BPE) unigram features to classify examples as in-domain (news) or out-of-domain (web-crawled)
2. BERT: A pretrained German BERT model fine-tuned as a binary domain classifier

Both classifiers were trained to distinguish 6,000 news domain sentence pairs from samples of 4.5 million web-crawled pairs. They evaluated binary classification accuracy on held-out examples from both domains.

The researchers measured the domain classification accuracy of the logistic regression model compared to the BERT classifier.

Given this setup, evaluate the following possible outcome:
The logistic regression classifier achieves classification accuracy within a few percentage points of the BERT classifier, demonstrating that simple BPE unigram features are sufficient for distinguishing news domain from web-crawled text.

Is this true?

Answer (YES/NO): NO